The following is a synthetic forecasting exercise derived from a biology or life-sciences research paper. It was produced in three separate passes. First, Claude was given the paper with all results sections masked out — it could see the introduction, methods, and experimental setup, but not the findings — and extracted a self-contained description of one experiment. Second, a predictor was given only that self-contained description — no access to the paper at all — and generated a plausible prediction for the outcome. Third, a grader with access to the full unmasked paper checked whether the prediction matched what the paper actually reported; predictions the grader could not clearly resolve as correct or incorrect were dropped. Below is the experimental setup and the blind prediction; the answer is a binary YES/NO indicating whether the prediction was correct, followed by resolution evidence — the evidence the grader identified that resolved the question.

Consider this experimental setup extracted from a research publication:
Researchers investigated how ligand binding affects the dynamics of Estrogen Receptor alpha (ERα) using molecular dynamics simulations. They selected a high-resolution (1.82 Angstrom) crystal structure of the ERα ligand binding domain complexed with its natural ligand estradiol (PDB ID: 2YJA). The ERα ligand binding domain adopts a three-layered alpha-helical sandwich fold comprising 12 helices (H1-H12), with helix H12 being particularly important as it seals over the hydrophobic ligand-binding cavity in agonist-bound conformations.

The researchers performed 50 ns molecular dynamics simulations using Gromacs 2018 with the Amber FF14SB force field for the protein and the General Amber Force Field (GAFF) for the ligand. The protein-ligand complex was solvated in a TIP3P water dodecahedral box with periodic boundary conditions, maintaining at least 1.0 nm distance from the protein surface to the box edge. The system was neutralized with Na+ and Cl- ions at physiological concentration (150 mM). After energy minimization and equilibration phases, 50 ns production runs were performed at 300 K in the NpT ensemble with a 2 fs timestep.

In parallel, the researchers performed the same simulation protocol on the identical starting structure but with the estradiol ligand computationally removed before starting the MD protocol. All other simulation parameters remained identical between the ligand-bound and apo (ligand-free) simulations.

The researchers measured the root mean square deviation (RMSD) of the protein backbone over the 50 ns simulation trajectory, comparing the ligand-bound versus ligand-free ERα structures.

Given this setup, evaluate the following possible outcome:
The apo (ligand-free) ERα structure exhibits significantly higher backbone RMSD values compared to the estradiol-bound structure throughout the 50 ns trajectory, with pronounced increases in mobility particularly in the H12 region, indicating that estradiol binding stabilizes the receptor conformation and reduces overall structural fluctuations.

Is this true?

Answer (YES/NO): NO